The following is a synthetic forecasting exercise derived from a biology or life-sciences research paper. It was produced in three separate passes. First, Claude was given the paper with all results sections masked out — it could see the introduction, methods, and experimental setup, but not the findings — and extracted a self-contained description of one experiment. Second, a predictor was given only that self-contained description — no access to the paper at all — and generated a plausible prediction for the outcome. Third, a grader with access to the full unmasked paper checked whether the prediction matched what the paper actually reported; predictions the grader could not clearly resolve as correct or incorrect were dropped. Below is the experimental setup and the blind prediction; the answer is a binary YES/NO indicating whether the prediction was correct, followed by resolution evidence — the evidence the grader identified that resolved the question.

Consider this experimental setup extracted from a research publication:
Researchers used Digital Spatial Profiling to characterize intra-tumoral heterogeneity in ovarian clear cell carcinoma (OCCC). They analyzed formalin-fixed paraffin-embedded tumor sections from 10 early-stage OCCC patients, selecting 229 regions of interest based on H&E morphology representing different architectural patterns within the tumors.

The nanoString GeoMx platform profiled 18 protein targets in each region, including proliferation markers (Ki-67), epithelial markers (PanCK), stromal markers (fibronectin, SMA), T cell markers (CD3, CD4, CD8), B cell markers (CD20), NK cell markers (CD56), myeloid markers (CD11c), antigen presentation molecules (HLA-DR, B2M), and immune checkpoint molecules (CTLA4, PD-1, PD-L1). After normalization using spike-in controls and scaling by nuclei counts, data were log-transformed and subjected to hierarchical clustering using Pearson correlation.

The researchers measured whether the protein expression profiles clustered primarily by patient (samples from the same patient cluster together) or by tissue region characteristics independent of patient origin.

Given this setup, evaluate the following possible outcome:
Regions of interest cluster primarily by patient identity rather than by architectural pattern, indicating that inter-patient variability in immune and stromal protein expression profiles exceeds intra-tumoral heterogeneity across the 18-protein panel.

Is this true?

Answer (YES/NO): NO